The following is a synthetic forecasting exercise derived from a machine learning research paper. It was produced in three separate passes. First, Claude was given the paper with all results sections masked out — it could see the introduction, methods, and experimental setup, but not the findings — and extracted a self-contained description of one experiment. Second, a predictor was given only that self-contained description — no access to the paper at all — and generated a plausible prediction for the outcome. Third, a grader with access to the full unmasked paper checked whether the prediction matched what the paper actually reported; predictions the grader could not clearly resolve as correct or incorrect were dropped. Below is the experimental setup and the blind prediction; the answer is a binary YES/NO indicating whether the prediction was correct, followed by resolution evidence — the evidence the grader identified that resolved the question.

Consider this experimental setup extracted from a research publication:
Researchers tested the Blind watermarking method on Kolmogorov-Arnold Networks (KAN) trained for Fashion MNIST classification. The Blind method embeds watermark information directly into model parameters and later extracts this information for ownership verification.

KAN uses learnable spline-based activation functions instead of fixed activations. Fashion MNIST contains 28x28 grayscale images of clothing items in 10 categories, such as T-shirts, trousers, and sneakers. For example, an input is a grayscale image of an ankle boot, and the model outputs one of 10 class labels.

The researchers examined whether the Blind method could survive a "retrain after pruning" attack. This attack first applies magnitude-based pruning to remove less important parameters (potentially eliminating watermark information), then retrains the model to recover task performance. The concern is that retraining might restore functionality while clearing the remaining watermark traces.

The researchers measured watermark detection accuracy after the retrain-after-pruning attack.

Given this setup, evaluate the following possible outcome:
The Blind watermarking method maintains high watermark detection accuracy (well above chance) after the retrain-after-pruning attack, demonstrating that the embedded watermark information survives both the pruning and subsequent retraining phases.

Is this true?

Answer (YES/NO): NO